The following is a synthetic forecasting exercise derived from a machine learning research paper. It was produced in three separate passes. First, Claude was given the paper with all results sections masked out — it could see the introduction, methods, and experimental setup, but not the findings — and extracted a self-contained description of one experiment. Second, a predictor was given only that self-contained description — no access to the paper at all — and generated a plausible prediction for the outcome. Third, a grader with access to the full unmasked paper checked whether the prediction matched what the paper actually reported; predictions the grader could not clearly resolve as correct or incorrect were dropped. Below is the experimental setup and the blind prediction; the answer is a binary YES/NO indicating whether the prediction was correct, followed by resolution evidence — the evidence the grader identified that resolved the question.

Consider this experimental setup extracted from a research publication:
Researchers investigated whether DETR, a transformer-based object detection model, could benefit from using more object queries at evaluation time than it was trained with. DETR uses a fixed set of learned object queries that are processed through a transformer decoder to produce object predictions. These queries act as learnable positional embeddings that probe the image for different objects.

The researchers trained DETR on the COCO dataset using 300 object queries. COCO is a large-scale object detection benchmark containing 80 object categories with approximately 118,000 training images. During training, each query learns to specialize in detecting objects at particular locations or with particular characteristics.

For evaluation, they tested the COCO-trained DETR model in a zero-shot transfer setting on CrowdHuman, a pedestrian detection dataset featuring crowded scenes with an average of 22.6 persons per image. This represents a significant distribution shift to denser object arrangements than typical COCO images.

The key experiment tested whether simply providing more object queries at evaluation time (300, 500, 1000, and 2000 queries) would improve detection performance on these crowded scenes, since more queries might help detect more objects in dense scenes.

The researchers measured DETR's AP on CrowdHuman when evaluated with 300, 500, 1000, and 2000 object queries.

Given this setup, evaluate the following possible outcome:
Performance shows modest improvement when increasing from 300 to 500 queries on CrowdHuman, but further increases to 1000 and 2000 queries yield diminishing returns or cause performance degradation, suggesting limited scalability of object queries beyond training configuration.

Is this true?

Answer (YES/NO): NO